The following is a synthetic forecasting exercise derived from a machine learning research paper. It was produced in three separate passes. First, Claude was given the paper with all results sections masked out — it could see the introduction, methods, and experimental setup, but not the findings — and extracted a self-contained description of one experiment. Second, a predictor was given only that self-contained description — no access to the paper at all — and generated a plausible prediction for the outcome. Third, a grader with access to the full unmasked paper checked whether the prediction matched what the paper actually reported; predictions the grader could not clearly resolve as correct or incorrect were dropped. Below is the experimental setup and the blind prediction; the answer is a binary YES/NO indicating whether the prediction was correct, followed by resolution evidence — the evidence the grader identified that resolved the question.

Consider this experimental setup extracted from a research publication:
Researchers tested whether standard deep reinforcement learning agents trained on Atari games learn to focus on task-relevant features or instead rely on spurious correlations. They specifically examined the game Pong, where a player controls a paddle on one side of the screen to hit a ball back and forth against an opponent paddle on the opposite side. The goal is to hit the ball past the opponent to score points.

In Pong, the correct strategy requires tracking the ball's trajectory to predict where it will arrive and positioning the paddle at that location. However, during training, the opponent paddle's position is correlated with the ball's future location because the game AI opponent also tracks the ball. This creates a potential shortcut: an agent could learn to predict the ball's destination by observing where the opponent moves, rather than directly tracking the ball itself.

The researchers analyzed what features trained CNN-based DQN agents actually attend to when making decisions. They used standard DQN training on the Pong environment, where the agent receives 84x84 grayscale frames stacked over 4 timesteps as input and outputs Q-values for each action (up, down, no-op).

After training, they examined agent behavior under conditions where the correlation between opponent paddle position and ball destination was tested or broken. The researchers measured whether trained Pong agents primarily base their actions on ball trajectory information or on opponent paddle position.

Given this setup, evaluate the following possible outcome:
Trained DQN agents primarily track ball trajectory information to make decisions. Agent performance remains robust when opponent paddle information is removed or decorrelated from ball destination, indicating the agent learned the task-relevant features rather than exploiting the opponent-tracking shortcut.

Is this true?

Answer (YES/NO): NO